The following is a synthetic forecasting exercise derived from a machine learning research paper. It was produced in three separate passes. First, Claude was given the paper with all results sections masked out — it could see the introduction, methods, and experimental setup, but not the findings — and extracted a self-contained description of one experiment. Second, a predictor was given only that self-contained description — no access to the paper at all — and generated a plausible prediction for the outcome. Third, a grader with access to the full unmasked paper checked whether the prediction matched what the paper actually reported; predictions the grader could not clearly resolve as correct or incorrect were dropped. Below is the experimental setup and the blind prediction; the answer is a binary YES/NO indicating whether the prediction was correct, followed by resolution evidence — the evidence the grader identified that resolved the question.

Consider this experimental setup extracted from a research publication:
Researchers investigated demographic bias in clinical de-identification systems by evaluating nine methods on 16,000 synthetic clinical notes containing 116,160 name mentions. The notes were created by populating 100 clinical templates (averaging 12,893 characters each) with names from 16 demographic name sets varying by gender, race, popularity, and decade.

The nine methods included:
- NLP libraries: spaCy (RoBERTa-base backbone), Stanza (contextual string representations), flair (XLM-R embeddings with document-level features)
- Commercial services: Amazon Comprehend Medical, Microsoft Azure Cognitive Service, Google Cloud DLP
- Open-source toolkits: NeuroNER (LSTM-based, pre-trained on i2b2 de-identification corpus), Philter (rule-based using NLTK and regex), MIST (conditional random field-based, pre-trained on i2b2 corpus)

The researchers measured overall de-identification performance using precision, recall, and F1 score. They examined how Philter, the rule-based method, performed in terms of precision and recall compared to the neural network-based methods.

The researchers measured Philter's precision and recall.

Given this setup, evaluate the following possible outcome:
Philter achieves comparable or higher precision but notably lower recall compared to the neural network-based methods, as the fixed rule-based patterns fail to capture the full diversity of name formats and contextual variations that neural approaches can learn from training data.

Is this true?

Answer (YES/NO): NO